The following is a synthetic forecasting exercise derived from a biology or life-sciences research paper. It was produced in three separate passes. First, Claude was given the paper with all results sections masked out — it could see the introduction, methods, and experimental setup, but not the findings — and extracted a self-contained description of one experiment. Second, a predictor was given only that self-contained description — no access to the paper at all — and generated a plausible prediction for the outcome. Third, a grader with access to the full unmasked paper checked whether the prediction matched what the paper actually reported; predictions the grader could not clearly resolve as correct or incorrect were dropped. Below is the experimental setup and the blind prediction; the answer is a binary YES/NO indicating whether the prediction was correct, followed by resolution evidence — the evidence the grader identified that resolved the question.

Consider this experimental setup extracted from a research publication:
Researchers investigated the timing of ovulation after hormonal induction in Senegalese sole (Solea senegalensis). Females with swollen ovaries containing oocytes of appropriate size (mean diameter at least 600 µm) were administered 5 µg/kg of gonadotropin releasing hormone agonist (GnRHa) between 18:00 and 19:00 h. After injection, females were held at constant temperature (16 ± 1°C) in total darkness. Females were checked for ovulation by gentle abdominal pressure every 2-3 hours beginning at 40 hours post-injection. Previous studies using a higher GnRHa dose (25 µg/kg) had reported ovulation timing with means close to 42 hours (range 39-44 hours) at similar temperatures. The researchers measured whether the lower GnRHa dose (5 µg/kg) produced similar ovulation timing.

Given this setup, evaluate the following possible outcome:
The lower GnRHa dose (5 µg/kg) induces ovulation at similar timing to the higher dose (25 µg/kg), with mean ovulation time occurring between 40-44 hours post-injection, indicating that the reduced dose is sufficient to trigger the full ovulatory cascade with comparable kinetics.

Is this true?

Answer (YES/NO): YES